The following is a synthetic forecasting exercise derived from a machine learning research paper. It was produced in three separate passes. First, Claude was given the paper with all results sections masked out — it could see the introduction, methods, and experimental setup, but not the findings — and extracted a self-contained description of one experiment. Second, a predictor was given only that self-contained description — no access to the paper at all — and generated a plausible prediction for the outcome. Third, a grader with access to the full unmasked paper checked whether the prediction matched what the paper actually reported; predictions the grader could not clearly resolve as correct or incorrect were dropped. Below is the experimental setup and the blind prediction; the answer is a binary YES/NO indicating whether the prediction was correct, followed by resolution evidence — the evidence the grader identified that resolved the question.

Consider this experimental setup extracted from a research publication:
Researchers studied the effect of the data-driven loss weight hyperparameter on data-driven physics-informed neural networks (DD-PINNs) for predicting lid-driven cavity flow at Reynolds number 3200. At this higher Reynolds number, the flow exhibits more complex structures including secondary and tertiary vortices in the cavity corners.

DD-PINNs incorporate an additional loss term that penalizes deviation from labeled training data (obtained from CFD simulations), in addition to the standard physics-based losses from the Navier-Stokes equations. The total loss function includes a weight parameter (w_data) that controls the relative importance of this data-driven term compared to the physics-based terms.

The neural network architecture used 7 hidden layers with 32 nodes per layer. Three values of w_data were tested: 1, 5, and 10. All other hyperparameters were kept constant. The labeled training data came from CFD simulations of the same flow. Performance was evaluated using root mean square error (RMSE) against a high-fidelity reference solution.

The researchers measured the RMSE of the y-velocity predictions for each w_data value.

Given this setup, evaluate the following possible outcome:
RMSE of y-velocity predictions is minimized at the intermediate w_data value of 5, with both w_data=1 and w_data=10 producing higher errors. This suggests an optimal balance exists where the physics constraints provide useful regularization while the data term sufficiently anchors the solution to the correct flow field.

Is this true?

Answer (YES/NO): NO